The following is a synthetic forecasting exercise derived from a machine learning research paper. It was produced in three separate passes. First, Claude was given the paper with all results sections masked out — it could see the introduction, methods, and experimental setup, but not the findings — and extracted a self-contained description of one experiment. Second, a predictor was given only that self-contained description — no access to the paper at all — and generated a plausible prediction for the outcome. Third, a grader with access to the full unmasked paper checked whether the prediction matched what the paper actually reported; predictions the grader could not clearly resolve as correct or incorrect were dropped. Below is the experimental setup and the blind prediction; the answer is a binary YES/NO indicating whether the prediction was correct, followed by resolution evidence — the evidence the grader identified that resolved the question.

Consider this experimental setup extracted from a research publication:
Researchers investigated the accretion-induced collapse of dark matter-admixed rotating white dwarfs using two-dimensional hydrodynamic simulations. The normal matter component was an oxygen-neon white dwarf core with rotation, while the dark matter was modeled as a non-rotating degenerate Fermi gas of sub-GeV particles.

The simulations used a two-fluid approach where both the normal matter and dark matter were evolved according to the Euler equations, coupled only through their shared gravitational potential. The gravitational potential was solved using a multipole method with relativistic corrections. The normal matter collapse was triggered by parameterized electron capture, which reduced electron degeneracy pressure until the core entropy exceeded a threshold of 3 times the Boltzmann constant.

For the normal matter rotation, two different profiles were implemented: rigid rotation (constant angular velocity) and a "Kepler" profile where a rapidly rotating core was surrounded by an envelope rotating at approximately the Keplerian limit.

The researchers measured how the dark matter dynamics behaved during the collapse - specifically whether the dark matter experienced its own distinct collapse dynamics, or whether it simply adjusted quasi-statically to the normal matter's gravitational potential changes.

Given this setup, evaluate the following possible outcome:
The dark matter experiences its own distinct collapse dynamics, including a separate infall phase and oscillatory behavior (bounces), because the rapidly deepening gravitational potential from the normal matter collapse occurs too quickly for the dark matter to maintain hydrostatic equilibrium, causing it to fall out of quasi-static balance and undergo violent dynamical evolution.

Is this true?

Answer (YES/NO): YES